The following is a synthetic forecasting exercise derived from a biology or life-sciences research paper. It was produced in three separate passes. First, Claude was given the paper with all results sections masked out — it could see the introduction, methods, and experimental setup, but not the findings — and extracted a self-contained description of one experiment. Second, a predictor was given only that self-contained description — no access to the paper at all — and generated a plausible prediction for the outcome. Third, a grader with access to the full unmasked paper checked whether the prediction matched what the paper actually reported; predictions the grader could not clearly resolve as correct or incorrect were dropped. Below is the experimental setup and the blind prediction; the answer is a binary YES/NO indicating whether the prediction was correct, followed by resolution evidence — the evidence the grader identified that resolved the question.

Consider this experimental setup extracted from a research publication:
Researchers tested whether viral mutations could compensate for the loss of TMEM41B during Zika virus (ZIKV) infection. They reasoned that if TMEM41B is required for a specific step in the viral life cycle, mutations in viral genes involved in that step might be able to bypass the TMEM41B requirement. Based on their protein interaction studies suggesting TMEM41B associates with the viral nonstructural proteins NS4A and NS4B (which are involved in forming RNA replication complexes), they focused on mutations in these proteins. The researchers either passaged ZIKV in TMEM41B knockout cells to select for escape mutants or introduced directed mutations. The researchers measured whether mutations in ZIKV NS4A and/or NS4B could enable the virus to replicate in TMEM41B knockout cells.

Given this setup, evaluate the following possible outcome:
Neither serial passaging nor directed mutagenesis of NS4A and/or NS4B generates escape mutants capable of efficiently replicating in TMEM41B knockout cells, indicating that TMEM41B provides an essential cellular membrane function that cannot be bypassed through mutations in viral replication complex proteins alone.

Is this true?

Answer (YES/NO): NO